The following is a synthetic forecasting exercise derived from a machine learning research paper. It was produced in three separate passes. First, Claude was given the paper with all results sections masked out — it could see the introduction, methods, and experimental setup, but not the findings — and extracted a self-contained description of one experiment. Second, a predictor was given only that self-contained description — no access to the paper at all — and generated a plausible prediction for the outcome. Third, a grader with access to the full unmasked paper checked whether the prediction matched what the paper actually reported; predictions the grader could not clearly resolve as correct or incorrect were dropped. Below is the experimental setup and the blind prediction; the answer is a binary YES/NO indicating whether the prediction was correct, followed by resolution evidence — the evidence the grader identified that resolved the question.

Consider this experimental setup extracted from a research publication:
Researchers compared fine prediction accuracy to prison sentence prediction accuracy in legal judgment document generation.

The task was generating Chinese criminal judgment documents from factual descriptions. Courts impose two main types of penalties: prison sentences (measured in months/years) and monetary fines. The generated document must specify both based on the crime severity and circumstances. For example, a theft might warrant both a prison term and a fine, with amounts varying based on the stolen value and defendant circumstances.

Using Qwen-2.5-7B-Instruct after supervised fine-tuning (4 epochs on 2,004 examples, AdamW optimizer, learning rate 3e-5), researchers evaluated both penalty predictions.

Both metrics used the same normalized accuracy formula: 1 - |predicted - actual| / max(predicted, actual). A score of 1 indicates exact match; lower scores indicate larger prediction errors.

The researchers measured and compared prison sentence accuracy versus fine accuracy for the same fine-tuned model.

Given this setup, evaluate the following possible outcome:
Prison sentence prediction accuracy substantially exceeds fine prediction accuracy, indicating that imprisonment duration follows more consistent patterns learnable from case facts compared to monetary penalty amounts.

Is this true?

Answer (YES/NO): YES